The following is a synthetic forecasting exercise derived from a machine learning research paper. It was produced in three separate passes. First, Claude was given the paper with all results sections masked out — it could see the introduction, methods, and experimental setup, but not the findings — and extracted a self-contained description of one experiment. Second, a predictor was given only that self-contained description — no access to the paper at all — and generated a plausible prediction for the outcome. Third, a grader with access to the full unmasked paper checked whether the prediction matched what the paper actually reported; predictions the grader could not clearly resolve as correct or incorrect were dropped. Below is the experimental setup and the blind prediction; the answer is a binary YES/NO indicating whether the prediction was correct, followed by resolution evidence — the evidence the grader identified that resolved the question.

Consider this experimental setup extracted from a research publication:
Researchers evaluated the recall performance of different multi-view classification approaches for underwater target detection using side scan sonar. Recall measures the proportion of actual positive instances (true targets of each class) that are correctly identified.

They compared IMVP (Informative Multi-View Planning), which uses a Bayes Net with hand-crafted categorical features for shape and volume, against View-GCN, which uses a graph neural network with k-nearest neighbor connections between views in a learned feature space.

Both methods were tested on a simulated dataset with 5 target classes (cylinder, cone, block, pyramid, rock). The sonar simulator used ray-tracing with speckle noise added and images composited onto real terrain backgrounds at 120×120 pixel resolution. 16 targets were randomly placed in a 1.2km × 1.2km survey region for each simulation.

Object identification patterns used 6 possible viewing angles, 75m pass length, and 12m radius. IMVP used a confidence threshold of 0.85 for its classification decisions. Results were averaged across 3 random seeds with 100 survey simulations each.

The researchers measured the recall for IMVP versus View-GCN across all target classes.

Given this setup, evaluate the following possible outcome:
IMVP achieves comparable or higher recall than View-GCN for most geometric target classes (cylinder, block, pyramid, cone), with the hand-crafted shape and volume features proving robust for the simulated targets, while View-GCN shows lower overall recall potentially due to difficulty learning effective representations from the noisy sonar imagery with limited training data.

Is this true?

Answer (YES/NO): NO